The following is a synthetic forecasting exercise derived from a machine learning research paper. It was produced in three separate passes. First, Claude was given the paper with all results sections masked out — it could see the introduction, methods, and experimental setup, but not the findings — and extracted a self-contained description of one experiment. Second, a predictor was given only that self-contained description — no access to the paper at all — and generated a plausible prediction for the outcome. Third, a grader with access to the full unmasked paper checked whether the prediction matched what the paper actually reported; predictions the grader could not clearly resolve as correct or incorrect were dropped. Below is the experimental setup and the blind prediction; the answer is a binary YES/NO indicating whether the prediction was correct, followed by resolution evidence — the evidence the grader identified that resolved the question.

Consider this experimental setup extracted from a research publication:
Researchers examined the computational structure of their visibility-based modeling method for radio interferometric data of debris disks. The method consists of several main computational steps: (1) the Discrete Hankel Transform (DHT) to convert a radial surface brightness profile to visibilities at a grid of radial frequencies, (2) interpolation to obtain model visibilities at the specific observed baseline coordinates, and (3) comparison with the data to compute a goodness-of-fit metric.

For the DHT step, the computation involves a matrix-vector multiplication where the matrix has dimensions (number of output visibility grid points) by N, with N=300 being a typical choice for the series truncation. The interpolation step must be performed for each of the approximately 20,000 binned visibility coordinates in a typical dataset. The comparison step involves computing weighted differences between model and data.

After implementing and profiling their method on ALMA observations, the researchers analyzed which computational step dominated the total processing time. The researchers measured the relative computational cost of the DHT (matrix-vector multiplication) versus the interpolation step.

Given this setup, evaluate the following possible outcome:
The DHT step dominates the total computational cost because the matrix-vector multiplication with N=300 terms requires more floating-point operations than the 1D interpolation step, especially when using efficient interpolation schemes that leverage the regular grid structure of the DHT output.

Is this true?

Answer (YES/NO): NO